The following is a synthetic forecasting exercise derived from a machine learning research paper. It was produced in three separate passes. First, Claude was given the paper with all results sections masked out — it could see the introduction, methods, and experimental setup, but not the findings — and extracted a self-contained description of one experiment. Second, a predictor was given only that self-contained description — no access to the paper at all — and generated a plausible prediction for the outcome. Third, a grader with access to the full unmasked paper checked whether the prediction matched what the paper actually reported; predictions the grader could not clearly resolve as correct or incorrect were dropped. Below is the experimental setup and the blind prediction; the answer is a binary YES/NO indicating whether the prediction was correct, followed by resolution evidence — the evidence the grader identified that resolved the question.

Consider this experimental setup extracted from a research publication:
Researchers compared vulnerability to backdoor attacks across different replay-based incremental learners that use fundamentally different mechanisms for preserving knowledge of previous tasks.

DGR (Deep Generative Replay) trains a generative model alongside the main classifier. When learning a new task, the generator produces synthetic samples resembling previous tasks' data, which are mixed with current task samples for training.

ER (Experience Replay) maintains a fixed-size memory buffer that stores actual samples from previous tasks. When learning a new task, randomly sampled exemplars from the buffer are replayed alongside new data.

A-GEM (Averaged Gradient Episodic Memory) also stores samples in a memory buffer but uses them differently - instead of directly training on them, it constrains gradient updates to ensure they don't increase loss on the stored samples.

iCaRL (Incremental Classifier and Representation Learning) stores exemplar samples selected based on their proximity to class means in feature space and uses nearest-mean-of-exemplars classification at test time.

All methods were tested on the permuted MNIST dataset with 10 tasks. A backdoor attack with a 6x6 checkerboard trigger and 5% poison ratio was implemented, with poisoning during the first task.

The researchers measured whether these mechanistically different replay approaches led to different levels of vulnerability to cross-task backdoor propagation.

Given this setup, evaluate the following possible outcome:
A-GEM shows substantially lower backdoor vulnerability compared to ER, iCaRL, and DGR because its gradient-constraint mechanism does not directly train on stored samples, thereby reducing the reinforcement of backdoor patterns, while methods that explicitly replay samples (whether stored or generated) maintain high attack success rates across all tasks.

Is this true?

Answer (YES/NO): NO